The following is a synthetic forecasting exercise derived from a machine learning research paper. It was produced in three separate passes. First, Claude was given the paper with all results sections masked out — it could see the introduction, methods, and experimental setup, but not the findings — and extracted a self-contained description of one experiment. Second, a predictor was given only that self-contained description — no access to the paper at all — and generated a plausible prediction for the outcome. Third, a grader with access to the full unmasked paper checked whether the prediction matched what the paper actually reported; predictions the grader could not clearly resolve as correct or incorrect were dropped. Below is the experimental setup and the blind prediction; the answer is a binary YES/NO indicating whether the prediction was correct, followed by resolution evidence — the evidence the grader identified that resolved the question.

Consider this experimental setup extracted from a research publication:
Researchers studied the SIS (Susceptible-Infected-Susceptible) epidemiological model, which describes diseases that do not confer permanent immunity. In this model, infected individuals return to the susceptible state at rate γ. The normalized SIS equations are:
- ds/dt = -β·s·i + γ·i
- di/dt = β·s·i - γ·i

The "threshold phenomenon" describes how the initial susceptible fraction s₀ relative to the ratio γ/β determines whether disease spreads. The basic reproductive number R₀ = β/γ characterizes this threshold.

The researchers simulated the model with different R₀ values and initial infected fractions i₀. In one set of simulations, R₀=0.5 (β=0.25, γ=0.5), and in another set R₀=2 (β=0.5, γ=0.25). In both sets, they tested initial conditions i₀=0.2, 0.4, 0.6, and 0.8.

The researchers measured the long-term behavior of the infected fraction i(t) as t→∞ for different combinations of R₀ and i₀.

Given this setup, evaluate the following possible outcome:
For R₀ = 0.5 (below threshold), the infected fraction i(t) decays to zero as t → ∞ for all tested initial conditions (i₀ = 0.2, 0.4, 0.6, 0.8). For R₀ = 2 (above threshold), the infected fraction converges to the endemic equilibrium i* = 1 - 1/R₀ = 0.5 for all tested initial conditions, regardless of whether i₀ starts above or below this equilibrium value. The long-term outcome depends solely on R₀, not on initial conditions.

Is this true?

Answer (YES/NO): YES